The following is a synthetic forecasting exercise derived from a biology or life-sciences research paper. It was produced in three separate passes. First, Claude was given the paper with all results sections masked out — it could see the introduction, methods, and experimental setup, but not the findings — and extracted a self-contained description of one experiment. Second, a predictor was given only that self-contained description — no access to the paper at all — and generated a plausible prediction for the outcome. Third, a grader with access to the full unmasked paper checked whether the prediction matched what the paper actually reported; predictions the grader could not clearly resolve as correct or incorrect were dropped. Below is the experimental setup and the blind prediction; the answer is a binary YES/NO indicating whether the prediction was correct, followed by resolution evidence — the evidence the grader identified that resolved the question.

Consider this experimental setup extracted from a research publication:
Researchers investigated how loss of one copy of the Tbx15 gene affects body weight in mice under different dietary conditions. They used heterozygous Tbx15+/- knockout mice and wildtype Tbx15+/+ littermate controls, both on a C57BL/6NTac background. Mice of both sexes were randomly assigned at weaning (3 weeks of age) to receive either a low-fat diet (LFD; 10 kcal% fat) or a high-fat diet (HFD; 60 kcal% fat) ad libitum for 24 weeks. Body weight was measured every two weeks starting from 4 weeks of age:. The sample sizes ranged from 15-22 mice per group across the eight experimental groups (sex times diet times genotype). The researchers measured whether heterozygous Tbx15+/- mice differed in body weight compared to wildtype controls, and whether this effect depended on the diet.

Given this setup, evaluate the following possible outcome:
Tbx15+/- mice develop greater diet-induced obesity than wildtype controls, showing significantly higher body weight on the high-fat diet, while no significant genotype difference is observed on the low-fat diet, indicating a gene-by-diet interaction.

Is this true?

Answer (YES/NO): NO